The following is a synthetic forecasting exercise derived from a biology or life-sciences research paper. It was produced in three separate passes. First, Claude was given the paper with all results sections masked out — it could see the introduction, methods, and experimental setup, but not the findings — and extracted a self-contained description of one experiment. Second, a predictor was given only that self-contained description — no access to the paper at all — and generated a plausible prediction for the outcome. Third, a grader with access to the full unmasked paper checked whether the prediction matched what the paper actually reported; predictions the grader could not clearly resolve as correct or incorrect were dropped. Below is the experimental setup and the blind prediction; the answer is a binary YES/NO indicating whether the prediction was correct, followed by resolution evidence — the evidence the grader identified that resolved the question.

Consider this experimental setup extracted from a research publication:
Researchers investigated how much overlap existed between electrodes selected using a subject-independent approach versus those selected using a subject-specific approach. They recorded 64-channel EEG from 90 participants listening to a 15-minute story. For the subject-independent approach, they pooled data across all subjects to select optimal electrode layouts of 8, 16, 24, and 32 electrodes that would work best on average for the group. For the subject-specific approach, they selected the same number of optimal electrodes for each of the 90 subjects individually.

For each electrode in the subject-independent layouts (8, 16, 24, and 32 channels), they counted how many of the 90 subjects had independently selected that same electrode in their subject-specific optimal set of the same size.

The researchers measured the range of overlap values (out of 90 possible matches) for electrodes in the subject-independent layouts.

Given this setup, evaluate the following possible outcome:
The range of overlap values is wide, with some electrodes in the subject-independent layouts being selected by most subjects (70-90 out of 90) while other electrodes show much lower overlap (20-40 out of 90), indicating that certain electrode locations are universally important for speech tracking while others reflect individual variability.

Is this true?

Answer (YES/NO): NO